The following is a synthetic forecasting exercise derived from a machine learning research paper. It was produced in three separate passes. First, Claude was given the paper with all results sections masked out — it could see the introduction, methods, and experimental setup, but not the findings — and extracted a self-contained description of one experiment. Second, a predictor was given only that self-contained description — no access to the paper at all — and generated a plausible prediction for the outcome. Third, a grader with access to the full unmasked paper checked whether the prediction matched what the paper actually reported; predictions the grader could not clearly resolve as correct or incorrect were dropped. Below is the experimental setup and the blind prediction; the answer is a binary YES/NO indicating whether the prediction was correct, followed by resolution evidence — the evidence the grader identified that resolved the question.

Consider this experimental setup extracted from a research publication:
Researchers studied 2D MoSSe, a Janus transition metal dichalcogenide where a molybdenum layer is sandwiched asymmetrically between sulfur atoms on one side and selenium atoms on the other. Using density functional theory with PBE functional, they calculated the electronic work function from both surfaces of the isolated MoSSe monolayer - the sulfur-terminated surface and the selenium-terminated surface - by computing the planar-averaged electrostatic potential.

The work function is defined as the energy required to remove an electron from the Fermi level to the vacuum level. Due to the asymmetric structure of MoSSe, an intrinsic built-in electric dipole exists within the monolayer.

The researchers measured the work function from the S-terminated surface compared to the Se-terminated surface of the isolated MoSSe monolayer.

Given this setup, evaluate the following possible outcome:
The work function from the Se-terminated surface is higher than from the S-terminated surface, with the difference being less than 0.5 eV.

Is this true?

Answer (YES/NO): NO